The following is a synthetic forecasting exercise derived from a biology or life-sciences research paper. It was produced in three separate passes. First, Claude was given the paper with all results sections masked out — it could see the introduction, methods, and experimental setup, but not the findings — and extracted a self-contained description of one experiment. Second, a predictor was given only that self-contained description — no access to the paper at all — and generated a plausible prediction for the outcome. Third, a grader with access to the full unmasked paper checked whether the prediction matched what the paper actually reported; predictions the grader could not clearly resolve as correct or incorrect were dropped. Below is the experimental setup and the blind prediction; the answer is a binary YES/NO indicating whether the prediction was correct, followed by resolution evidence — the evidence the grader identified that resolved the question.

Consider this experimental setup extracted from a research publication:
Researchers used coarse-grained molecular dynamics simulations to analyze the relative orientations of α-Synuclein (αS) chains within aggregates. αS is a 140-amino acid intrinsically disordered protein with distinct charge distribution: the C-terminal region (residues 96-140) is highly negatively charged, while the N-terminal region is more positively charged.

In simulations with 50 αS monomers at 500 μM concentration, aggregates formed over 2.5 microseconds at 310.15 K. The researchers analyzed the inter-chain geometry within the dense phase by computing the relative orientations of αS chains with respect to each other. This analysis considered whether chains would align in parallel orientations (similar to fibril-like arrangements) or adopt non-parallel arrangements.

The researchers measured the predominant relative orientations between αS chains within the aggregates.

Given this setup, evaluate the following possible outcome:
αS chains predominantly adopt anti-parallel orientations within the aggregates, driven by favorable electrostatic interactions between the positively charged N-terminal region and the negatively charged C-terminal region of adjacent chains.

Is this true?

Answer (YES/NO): NO